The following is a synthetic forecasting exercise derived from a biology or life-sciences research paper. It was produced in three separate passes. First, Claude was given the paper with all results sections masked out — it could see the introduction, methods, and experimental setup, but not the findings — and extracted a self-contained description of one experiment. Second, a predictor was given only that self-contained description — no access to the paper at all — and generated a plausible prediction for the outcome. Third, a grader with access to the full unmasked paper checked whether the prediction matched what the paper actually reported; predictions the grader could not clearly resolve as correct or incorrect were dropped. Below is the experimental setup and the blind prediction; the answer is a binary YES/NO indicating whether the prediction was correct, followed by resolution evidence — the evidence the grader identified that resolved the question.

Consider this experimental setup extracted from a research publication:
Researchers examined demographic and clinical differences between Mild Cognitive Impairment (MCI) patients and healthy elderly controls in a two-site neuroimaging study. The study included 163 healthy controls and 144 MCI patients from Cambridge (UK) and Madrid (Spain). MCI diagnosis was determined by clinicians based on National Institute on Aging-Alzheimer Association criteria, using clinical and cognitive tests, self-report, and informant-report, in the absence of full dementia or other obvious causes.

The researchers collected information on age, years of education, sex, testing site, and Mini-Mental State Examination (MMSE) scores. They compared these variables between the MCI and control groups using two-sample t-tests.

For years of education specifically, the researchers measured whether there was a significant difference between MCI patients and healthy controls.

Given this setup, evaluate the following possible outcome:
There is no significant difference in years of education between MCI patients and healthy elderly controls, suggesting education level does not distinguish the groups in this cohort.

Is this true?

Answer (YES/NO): NO